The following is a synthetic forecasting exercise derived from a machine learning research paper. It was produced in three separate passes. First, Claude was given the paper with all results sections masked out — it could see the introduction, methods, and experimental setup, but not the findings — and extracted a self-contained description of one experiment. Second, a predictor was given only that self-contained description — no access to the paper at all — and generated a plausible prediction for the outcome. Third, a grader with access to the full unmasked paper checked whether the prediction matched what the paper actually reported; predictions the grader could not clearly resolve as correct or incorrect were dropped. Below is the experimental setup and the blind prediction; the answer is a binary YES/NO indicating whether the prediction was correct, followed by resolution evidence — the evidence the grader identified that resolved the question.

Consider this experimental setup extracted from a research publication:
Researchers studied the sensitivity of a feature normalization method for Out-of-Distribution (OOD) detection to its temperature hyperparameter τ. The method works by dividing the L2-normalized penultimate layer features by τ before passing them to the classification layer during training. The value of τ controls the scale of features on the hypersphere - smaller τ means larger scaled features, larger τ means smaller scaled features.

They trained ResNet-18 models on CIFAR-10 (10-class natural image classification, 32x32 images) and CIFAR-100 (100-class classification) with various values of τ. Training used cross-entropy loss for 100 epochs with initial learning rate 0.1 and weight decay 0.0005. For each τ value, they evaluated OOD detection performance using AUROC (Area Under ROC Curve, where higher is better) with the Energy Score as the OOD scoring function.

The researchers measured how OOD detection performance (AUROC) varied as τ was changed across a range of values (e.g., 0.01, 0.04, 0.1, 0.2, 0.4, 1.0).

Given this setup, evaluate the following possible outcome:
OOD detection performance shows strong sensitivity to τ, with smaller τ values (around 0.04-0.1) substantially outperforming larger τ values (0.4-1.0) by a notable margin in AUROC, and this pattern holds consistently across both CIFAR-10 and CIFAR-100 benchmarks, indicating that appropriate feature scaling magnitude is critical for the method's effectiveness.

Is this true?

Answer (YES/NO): NO